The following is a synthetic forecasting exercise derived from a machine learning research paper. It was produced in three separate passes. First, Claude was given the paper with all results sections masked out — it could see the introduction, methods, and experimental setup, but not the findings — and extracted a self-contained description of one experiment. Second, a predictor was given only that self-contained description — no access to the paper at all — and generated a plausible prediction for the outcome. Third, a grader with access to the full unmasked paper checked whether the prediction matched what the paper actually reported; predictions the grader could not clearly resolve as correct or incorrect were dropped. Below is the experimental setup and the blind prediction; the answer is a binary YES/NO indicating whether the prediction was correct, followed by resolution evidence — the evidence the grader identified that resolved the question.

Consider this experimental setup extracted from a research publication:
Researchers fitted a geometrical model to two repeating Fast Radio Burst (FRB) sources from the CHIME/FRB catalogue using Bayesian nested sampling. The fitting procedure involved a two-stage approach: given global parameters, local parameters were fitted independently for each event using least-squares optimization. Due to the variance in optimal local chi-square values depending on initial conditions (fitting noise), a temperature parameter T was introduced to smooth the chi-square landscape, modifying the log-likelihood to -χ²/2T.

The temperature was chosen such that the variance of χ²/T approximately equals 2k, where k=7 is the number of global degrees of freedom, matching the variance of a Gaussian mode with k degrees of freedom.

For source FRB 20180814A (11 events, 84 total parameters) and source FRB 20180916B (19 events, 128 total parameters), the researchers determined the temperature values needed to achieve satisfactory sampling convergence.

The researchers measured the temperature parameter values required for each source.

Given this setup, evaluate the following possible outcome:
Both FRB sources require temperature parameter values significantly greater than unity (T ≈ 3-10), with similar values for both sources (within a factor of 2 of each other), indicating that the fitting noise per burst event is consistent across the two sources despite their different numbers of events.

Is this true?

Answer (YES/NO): NO